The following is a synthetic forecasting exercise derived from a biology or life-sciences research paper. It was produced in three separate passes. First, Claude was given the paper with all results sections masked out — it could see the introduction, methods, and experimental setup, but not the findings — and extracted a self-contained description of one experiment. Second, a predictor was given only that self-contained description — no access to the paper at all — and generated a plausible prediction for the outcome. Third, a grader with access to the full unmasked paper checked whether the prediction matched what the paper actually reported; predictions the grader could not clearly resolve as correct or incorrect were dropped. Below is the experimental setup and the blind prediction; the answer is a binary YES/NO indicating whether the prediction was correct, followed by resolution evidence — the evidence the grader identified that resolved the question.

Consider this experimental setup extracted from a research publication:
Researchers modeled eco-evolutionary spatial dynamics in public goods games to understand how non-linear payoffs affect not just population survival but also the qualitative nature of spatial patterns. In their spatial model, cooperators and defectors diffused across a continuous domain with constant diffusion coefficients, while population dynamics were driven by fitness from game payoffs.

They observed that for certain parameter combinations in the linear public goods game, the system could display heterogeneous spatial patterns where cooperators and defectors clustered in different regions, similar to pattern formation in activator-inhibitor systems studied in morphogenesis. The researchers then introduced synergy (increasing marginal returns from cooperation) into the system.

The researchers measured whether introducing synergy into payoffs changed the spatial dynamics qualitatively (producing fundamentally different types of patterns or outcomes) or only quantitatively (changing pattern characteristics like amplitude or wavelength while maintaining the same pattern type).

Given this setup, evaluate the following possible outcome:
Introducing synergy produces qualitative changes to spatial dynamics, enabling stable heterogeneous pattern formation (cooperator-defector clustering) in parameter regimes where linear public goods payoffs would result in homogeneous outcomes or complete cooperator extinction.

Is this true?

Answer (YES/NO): NO